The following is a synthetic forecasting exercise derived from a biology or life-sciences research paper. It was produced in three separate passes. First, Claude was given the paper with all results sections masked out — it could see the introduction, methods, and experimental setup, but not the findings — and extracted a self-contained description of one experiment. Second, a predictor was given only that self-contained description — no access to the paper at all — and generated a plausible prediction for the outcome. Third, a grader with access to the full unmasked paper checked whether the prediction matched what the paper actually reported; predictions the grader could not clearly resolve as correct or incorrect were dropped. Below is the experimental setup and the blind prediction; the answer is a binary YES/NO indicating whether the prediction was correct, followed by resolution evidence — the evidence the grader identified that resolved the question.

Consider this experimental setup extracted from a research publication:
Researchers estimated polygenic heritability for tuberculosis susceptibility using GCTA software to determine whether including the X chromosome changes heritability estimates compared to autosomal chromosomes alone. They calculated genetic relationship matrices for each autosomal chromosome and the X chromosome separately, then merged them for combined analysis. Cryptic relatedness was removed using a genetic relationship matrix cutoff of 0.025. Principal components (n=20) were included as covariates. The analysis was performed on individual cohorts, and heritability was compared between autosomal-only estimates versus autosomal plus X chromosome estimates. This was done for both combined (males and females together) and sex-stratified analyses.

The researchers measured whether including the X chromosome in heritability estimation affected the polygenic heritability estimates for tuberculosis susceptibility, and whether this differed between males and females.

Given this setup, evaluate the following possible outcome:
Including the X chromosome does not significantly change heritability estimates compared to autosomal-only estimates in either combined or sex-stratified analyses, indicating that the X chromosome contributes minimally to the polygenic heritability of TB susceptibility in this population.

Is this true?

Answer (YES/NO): YES